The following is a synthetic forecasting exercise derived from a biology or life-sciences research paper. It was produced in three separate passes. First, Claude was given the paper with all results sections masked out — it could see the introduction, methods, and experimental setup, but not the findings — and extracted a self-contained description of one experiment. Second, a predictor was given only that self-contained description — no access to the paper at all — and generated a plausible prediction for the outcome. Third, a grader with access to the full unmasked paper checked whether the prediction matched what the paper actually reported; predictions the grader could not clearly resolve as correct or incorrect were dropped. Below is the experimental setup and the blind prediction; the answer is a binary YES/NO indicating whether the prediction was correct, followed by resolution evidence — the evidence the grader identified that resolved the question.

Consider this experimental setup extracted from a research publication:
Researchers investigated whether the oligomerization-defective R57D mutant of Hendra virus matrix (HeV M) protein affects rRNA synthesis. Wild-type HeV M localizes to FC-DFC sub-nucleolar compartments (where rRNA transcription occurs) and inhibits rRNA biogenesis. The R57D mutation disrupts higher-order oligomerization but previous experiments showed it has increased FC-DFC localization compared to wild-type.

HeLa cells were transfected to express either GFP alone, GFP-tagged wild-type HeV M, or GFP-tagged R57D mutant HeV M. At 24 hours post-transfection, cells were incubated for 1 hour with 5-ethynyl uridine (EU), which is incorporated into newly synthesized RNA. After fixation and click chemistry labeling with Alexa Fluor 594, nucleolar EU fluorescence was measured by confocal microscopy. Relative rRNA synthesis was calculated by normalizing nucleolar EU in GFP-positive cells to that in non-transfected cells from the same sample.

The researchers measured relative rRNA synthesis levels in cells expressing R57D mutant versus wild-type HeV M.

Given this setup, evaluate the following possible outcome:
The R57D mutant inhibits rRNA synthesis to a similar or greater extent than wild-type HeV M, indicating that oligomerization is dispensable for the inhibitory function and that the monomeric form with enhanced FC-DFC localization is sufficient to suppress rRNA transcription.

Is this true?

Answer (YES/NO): YES